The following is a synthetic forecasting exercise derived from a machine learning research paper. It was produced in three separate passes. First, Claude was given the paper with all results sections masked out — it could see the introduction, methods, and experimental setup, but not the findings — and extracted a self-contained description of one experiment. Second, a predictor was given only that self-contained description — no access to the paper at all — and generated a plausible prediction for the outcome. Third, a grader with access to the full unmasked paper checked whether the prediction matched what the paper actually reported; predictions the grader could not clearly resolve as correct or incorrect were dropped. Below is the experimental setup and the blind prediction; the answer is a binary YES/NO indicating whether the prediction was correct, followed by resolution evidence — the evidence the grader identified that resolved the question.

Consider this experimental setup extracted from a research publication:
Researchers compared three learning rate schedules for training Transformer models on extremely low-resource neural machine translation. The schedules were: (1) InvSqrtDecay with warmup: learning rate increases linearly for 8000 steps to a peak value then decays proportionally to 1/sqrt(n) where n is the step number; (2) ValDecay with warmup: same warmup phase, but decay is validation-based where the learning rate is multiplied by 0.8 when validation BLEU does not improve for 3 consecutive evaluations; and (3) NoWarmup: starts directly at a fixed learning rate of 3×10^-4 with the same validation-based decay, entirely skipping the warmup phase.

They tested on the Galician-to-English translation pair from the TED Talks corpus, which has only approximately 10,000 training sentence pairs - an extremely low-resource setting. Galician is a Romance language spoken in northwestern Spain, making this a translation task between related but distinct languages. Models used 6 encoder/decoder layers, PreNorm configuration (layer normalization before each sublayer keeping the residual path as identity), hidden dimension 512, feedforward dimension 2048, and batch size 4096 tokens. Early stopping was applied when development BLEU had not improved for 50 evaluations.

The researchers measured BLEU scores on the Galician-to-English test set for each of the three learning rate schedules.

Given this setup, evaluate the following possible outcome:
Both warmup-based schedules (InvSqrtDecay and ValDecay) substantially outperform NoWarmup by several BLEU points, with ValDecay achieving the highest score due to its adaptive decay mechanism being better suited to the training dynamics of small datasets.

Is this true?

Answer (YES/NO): NO